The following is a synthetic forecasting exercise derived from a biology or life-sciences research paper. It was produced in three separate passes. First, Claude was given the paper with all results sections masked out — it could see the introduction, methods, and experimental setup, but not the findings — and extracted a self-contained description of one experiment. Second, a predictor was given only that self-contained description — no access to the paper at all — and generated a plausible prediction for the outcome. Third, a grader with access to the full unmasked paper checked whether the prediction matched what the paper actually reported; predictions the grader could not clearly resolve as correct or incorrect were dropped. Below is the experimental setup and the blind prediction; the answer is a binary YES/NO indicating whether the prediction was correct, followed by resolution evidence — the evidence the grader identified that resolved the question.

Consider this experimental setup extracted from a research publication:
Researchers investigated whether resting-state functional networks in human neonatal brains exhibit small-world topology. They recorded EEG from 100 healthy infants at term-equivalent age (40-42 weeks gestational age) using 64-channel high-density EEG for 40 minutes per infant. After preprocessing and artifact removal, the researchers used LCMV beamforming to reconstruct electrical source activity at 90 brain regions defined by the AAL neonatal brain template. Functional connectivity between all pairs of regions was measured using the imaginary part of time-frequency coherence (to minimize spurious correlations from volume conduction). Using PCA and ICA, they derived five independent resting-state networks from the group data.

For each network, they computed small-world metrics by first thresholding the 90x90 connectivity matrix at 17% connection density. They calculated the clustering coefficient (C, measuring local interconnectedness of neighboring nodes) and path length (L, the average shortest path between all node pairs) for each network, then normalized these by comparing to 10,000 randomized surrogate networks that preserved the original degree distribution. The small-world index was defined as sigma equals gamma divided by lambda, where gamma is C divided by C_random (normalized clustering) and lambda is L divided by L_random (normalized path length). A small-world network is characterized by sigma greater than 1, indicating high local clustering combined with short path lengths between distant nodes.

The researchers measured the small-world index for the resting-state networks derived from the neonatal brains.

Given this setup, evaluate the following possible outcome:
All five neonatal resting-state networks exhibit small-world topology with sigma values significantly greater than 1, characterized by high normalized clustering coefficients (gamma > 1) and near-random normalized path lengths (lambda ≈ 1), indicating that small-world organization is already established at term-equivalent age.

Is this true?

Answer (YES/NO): YES